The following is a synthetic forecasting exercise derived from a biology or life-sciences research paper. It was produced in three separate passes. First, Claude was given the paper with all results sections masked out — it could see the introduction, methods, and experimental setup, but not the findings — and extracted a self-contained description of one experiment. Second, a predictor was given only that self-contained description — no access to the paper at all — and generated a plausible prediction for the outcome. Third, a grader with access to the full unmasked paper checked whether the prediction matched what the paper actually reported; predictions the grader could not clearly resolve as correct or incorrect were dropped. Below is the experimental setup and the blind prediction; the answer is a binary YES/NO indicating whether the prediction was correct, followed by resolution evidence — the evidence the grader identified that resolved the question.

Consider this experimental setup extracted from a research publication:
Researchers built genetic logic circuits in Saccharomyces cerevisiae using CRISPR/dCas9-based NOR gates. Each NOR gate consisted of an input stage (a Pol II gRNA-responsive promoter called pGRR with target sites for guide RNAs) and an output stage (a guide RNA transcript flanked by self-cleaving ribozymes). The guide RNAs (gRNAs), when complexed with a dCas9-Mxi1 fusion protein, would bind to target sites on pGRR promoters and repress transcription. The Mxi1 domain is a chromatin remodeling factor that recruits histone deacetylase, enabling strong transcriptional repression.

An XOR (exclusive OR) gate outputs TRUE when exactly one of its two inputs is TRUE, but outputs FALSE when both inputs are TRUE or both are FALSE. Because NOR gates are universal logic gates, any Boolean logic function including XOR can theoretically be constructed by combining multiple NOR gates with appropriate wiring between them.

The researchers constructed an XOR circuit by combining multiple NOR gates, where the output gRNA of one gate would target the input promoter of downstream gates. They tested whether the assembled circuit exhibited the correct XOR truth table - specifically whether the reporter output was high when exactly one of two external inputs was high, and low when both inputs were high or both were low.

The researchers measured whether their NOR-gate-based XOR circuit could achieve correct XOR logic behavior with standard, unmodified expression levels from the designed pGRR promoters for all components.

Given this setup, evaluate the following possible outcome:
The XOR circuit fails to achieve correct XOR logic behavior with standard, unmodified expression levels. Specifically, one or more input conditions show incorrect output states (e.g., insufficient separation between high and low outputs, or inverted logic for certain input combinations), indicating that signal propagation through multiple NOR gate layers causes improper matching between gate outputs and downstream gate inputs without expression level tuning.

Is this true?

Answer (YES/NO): YES